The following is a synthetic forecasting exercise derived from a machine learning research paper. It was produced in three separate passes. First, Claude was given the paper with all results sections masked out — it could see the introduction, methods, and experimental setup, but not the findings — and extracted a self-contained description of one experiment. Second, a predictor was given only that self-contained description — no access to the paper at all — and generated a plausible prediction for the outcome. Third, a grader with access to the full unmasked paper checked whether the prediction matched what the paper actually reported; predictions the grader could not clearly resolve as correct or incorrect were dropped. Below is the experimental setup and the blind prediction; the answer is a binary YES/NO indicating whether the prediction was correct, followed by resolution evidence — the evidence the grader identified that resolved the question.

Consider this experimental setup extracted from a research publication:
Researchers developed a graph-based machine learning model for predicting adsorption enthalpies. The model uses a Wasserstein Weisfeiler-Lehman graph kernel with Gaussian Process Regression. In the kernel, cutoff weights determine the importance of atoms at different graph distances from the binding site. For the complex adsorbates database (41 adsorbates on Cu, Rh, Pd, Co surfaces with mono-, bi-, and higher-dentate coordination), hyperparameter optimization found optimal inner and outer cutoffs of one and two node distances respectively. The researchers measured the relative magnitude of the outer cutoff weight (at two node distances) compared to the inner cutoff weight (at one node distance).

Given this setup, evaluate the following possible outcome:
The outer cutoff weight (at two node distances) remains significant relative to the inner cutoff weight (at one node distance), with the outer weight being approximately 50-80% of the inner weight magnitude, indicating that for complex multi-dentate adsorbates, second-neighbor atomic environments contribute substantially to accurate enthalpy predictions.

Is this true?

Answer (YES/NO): NO